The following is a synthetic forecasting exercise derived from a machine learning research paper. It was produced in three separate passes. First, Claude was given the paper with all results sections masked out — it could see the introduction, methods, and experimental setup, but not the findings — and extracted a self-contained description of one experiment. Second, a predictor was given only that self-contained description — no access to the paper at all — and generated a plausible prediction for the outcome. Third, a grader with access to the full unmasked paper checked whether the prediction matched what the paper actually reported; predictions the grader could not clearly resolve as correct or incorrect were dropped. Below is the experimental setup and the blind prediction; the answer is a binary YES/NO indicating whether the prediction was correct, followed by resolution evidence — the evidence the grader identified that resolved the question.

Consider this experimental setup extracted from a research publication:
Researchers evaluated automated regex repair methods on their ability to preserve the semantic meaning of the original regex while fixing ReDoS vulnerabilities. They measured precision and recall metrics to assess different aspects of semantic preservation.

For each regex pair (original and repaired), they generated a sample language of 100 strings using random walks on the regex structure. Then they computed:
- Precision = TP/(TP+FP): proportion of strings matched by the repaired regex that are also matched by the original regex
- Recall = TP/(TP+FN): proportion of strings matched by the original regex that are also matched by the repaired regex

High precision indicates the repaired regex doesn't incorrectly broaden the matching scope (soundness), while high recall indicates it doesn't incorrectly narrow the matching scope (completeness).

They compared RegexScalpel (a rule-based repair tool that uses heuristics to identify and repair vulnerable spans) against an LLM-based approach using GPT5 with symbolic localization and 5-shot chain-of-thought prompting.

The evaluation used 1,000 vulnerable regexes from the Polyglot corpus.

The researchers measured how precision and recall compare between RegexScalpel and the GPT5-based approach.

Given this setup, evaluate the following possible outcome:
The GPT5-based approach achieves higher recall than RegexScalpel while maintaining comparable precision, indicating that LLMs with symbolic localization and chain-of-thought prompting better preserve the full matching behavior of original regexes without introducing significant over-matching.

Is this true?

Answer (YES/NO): YES